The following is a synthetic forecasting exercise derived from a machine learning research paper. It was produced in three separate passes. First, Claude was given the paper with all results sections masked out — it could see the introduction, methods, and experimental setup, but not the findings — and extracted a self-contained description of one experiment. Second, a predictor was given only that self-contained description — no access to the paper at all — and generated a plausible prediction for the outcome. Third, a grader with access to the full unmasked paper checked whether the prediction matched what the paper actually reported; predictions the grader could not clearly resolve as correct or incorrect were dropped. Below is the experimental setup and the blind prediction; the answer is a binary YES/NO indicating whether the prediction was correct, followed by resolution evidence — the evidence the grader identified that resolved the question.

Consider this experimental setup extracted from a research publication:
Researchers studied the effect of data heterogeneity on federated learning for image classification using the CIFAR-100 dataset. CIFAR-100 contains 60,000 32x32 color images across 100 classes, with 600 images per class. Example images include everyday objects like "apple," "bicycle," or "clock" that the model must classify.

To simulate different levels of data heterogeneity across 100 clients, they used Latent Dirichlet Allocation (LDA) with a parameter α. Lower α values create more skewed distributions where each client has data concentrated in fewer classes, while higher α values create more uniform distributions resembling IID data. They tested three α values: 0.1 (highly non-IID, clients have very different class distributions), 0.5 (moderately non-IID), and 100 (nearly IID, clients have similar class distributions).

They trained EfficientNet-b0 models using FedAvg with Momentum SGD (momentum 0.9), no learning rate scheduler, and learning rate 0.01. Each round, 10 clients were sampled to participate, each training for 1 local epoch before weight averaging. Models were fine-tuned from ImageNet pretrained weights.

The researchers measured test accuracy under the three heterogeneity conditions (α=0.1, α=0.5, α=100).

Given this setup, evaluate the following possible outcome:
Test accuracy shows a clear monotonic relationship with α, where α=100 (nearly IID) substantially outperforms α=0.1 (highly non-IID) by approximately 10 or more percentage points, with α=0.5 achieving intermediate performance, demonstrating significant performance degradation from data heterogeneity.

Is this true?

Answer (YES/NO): YES